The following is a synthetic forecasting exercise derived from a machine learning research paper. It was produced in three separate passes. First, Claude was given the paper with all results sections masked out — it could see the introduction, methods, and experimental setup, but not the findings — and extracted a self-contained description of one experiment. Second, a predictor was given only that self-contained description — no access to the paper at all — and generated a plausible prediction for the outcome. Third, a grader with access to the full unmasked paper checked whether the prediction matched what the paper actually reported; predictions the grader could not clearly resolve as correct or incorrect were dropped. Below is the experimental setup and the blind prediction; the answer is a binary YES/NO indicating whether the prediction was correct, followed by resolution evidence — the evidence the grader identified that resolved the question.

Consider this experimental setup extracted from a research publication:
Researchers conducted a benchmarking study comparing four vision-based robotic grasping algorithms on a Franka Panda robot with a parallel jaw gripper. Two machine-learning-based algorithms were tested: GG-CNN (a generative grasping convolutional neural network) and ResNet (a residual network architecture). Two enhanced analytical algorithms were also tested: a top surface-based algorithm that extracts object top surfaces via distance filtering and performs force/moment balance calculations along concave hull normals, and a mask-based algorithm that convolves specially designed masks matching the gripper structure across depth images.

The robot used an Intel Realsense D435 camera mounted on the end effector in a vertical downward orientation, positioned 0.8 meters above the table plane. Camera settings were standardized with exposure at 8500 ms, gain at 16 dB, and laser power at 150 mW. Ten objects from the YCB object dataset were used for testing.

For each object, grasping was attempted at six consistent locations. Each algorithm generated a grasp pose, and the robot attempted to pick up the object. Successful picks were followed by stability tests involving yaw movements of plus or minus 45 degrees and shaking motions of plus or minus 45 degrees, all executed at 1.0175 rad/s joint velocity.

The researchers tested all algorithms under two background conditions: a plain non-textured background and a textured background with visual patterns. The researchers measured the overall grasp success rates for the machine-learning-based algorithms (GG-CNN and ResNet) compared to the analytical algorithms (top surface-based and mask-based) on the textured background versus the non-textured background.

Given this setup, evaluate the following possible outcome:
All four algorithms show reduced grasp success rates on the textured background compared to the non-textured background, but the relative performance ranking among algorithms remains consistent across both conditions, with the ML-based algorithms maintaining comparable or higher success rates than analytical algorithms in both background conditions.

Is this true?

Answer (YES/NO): NO